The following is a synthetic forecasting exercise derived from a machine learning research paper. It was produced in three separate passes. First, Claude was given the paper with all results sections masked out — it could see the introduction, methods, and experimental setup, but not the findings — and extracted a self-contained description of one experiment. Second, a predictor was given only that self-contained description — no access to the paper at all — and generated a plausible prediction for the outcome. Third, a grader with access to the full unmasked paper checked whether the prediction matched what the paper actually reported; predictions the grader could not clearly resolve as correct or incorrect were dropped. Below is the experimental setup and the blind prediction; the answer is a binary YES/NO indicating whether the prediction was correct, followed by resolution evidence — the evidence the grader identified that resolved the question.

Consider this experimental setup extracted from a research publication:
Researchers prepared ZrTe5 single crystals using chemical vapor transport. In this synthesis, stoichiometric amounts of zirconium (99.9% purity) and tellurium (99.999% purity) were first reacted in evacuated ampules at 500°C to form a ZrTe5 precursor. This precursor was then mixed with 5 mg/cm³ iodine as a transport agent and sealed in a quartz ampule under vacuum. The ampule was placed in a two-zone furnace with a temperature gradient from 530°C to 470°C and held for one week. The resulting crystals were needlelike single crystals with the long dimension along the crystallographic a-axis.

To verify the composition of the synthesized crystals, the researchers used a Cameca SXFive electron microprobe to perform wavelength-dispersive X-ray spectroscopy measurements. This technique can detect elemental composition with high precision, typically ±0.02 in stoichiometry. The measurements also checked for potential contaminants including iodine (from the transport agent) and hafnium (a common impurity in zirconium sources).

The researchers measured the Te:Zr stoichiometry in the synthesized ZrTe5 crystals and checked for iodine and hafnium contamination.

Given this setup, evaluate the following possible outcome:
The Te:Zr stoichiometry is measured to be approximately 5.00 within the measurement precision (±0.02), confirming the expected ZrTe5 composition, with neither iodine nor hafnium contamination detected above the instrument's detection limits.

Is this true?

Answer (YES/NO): NO